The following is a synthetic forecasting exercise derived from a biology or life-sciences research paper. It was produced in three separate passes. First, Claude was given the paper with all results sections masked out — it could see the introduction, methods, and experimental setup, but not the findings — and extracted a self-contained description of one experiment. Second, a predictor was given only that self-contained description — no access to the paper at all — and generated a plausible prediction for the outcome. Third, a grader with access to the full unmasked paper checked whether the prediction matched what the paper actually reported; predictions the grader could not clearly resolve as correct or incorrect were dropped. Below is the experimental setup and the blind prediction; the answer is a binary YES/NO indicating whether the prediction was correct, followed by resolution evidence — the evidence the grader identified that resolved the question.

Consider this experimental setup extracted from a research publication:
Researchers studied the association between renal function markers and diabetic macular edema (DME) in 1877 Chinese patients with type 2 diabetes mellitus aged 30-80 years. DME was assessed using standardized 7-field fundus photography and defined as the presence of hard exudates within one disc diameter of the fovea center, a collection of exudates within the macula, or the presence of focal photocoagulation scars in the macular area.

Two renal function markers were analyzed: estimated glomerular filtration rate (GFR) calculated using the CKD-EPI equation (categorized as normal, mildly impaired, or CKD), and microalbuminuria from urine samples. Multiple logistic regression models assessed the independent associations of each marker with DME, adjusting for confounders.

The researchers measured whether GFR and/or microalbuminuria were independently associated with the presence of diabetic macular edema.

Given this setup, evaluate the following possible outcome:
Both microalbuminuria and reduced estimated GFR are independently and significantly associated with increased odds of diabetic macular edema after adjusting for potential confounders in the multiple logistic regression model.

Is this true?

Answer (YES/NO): NO